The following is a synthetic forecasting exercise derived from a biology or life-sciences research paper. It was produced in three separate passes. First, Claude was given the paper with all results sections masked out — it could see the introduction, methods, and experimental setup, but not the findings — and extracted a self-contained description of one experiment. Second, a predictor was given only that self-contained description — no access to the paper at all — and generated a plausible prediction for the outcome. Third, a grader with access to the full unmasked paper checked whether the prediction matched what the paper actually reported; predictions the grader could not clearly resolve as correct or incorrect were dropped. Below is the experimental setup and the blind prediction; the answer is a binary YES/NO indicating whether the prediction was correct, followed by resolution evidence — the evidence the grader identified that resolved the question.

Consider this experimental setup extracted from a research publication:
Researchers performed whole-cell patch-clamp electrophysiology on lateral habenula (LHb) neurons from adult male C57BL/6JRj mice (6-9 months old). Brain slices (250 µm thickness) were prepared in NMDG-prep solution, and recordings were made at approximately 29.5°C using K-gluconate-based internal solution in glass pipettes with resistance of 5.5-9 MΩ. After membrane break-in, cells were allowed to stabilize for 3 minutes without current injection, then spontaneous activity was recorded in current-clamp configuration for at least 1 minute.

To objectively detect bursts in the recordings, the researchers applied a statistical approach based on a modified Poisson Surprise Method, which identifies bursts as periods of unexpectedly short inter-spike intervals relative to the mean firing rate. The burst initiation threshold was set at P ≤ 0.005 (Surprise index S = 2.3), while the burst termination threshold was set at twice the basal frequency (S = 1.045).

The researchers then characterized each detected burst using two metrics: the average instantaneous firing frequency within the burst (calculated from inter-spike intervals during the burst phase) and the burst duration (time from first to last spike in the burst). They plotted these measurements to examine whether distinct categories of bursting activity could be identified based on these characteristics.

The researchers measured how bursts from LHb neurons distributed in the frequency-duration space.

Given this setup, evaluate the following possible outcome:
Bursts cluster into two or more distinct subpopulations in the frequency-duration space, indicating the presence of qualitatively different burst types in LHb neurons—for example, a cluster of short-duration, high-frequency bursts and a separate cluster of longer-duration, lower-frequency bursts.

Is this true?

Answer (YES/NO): NO